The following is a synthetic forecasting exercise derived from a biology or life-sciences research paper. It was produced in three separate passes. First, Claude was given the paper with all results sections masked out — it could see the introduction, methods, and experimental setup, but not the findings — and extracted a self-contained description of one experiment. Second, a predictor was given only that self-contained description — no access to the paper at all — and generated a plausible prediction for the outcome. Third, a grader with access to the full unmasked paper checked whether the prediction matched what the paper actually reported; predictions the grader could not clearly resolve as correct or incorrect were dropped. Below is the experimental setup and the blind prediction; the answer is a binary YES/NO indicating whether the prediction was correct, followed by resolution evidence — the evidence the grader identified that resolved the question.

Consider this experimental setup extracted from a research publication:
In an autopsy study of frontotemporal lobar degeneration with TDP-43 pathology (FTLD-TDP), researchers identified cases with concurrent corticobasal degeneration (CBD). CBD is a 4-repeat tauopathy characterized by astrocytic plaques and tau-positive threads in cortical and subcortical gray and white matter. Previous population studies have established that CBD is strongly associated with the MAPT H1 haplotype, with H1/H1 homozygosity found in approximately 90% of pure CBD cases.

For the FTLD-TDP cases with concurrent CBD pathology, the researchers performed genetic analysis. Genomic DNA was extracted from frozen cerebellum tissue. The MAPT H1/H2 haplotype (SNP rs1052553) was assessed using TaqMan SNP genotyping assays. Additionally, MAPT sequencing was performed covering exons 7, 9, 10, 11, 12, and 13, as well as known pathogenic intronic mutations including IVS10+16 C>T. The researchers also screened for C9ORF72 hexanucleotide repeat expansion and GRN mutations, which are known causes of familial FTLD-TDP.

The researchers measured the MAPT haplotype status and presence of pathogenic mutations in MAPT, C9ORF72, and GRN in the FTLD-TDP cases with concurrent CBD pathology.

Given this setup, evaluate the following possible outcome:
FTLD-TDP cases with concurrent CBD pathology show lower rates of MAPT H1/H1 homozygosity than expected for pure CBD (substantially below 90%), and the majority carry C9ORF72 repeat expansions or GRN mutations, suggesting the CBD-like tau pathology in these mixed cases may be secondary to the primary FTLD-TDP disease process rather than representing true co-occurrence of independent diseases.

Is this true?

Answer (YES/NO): NO